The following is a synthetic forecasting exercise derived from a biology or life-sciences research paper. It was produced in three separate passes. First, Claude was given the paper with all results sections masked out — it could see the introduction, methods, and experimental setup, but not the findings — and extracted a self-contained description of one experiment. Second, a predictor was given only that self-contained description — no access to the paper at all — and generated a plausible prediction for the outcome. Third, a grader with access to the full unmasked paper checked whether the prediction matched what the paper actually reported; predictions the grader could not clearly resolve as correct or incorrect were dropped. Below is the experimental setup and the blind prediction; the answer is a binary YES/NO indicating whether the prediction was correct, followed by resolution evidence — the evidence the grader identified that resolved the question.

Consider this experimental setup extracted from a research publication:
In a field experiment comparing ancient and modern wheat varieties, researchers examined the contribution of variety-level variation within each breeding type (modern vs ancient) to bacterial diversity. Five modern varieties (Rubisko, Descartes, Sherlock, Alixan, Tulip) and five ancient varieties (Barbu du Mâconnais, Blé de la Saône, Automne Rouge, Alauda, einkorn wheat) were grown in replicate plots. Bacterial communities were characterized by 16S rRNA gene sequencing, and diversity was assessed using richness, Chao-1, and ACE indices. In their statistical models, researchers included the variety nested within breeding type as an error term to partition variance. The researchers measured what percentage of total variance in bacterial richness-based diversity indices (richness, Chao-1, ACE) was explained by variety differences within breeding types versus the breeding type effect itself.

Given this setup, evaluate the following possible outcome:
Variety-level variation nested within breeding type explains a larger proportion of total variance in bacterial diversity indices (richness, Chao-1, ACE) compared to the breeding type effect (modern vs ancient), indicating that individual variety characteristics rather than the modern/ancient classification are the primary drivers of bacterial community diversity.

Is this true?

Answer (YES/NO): YES